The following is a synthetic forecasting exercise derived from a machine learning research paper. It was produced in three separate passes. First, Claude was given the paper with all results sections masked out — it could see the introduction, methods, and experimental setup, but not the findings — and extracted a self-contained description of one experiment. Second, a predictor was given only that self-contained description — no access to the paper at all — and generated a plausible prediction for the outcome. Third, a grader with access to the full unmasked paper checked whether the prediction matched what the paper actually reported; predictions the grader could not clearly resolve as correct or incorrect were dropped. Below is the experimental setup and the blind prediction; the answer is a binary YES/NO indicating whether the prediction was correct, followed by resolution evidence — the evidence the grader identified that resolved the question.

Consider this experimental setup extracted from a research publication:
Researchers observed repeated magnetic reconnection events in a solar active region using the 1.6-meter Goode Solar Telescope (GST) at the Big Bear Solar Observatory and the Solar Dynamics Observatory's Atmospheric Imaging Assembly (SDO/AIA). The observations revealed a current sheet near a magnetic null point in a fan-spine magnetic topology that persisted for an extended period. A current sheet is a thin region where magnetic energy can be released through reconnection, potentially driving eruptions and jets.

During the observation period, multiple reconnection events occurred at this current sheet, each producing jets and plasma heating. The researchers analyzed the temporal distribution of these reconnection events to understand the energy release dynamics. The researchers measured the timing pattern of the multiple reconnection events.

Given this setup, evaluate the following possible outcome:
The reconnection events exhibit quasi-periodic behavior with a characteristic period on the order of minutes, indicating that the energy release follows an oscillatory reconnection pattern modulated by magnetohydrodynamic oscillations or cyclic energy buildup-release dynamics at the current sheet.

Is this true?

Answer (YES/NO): YES